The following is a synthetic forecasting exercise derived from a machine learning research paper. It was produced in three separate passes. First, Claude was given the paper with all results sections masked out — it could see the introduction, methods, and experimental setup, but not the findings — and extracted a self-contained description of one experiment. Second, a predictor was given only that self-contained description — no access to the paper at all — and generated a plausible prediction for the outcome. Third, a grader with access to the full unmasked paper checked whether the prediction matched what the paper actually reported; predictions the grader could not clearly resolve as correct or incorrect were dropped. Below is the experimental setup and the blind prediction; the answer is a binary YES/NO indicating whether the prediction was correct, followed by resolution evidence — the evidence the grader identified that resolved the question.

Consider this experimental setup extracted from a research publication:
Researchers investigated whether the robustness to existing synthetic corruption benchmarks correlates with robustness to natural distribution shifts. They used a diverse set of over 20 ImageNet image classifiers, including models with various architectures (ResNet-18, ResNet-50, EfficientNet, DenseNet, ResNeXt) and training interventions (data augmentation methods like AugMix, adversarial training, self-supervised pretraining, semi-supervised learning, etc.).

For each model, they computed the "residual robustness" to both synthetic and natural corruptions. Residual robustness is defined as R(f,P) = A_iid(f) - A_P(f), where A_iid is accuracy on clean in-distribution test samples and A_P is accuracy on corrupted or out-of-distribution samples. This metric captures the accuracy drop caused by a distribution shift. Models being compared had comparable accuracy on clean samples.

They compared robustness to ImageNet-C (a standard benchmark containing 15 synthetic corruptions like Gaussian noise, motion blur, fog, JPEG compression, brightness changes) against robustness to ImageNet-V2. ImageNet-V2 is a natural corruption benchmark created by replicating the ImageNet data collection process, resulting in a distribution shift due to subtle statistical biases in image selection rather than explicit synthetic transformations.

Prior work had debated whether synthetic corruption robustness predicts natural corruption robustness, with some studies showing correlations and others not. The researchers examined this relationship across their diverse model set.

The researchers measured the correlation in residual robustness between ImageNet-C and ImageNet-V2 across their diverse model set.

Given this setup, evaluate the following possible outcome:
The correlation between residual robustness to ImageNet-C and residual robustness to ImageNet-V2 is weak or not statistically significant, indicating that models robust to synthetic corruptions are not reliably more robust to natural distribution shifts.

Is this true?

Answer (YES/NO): NO